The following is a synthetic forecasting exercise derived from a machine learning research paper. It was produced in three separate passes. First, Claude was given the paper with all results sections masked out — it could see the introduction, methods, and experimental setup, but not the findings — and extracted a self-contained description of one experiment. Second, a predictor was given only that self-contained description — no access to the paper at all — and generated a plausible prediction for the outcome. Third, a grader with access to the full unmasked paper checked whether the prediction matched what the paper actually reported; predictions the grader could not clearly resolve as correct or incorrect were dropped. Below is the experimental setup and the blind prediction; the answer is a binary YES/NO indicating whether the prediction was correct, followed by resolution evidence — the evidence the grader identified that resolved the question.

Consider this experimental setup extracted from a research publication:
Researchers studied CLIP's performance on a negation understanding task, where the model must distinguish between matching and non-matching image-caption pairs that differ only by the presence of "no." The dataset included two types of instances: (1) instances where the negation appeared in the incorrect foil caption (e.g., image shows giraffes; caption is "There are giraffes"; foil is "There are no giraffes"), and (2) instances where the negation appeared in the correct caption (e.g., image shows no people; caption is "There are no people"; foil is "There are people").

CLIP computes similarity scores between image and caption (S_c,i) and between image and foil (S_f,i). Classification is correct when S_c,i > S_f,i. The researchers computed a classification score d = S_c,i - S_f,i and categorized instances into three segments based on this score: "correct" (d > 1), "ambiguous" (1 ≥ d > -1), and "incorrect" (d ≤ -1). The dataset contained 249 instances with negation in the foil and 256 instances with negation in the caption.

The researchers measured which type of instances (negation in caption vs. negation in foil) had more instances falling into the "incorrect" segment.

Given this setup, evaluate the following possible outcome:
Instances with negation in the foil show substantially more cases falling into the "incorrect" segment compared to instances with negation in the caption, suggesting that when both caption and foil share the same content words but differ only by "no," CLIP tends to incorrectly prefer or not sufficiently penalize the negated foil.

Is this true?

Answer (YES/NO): NO